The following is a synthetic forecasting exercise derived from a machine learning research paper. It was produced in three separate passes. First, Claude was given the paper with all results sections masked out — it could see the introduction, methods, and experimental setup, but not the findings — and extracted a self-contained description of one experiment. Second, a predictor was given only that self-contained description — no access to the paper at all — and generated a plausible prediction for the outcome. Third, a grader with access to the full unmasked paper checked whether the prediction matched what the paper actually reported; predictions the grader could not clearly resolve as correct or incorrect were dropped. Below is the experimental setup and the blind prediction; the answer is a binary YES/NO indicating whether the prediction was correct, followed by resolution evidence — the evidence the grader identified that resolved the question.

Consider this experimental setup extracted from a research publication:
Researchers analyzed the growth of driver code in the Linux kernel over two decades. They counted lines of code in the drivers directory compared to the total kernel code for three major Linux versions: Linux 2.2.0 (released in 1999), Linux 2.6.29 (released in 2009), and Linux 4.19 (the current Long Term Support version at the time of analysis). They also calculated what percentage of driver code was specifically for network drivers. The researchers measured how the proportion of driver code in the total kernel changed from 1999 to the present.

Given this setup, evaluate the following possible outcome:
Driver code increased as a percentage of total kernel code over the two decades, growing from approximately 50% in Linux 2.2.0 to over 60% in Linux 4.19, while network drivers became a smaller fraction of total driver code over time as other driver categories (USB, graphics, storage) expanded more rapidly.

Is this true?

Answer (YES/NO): NO